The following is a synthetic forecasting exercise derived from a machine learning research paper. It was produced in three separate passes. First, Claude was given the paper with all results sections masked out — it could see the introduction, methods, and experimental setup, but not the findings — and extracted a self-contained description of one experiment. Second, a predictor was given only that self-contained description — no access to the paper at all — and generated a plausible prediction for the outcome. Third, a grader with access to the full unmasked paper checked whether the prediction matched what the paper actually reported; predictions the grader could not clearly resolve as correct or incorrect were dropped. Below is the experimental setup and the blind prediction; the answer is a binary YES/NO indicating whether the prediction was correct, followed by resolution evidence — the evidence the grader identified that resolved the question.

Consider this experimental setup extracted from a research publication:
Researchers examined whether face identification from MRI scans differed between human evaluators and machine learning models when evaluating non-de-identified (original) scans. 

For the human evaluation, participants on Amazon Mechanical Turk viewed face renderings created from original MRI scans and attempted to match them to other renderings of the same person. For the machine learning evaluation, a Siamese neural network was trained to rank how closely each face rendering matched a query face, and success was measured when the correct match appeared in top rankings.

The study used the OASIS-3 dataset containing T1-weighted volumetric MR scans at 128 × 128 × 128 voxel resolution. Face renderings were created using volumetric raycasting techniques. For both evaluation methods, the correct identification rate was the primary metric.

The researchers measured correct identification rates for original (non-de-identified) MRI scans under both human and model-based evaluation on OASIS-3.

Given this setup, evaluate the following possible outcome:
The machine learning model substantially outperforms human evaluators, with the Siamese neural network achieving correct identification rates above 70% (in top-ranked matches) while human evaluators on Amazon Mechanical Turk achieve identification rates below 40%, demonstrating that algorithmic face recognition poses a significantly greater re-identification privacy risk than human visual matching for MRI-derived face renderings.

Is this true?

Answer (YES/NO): NO